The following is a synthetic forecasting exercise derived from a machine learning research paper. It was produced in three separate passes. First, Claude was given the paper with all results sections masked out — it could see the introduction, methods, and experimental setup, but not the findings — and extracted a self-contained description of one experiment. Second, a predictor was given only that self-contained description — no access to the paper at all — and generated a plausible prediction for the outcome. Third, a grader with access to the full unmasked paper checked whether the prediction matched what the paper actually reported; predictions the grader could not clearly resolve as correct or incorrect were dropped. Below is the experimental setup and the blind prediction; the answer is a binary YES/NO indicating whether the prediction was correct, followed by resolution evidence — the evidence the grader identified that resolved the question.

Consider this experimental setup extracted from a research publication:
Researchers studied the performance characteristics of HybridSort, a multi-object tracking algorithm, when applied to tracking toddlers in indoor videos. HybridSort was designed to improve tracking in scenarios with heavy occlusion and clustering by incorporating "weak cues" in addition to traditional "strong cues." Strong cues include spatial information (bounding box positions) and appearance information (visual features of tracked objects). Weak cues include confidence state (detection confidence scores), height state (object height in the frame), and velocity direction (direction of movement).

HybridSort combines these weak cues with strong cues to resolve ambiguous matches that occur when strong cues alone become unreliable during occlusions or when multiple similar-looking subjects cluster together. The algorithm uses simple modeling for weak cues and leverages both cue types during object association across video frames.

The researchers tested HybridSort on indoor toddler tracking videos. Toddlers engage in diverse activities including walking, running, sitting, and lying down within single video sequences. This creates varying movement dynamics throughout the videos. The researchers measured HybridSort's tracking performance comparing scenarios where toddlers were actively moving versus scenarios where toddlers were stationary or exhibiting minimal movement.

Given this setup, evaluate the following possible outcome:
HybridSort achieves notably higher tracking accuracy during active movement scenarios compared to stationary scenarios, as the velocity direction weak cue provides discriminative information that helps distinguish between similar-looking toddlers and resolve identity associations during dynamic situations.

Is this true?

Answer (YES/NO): YES